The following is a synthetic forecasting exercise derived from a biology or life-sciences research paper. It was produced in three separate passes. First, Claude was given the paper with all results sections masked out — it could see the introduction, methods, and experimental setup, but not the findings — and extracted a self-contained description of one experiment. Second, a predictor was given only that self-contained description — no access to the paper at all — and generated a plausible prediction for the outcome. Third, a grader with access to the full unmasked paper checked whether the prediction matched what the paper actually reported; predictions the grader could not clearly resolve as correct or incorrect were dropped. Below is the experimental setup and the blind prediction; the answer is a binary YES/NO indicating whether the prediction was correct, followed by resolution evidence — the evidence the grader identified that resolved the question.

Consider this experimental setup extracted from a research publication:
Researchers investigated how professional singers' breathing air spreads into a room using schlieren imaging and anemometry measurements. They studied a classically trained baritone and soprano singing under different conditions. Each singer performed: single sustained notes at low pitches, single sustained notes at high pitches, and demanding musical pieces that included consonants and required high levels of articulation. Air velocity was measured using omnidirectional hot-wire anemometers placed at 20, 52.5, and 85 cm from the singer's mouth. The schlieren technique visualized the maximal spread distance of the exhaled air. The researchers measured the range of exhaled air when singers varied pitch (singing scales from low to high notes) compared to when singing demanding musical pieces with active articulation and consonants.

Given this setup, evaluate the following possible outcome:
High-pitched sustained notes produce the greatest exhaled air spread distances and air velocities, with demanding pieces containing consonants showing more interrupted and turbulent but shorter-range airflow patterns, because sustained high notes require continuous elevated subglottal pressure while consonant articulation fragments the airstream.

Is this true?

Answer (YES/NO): NO